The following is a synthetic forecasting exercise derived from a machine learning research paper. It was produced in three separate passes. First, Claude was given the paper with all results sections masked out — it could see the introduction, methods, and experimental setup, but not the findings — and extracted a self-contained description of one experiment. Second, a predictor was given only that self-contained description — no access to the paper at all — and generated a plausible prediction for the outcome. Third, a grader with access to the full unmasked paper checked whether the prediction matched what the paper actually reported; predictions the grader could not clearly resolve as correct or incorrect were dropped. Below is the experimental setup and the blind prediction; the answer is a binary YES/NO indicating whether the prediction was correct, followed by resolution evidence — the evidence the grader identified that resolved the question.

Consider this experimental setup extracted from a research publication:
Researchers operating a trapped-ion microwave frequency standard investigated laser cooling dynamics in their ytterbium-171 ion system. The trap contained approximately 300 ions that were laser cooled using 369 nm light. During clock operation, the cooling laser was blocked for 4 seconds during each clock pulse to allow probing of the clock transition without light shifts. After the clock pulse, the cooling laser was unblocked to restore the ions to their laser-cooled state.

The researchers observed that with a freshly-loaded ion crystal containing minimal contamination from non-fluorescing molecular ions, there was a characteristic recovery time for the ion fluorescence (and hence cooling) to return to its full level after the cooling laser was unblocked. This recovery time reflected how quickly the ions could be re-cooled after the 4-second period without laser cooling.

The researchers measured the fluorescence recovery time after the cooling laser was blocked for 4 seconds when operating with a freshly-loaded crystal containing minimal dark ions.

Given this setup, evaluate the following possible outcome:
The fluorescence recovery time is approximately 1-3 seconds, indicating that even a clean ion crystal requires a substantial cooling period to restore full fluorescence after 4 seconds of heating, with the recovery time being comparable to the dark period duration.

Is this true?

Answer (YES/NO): NO